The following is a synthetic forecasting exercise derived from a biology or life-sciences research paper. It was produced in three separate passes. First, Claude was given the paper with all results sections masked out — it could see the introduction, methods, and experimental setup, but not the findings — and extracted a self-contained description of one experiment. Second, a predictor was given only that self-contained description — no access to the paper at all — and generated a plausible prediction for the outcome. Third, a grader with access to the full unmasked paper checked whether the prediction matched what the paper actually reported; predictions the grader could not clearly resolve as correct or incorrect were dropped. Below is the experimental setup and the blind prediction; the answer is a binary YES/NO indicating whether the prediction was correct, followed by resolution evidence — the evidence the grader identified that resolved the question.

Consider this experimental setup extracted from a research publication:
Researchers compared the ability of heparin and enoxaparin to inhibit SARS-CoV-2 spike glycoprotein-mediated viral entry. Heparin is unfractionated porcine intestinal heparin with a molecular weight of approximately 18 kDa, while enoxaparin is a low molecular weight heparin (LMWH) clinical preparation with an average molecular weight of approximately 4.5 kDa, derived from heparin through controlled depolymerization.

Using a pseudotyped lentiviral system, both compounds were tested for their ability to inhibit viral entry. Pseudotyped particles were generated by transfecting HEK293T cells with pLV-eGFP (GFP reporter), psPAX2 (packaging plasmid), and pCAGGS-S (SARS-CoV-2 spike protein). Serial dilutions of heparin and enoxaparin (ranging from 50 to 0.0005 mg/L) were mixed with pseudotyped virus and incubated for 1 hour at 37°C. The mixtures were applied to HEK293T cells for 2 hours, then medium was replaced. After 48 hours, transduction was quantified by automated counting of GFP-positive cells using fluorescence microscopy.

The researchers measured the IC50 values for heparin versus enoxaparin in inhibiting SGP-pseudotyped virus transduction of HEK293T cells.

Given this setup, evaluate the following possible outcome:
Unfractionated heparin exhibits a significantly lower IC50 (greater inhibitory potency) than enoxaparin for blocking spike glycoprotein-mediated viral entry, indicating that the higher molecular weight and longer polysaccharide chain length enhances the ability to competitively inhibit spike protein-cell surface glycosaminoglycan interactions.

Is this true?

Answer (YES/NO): YES